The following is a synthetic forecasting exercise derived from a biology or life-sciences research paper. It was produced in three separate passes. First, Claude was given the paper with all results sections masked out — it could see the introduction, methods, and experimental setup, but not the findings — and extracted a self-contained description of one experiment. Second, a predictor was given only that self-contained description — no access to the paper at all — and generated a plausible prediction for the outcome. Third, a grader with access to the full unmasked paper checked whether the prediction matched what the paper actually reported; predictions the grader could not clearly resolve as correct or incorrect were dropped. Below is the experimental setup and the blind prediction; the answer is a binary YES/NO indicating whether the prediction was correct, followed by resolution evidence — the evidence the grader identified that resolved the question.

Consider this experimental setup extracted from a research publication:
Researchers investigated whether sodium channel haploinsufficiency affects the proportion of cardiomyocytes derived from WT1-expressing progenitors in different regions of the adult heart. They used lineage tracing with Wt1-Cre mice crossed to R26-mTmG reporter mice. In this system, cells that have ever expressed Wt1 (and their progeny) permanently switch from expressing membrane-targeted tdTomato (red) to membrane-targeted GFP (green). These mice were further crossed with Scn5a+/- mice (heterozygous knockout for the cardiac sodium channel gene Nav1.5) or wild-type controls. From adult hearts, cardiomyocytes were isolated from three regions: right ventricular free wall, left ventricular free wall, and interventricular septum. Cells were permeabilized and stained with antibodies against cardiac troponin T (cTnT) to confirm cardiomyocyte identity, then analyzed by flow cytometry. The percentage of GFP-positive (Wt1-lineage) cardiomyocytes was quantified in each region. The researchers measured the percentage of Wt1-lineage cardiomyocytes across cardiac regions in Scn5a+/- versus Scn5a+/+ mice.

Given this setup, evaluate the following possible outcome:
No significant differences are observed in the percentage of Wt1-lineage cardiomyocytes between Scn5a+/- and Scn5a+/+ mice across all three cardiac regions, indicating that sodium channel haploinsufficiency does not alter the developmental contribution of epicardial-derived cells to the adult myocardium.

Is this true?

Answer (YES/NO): NO